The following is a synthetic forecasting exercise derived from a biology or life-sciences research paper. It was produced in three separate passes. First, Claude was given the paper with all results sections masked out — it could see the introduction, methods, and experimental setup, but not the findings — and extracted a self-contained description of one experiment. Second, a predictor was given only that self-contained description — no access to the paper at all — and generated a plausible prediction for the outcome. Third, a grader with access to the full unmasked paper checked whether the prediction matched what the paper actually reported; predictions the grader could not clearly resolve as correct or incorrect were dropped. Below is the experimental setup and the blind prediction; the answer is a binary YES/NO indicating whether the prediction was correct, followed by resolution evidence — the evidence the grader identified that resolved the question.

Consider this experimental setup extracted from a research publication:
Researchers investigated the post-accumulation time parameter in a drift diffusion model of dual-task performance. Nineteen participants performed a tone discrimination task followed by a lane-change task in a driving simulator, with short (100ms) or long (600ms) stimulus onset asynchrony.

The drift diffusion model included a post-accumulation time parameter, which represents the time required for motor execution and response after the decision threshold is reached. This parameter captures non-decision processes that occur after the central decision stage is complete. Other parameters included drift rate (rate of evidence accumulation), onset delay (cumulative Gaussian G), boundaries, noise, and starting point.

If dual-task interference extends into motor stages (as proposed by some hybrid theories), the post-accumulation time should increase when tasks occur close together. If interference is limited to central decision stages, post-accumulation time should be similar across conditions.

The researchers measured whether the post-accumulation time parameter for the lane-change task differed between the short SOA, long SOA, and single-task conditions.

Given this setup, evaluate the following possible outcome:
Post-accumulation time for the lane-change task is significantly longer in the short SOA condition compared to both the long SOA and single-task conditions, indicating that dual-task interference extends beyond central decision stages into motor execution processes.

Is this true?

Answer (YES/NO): YES